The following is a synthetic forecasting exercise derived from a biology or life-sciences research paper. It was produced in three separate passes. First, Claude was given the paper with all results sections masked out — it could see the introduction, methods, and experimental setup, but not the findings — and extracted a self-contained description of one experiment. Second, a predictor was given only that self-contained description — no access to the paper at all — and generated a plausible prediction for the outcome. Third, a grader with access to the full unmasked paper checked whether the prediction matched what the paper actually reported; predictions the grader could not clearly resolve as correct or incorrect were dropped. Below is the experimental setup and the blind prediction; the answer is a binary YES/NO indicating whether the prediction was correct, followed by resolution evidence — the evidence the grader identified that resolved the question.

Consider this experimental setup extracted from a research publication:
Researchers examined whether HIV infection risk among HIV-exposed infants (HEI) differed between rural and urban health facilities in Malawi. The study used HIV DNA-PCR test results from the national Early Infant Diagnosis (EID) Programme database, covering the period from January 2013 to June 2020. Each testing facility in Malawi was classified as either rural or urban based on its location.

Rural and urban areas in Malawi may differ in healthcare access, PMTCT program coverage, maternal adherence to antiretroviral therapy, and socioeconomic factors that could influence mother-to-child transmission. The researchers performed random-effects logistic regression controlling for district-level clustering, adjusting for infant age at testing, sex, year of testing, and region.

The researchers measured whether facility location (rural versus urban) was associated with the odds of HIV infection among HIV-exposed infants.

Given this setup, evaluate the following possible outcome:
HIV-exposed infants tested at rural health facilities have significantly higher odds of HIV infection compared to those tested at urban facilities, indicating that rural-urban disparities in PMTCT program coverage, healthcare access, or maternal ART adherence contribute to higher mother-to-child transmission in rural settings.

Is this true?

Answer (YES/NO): NO